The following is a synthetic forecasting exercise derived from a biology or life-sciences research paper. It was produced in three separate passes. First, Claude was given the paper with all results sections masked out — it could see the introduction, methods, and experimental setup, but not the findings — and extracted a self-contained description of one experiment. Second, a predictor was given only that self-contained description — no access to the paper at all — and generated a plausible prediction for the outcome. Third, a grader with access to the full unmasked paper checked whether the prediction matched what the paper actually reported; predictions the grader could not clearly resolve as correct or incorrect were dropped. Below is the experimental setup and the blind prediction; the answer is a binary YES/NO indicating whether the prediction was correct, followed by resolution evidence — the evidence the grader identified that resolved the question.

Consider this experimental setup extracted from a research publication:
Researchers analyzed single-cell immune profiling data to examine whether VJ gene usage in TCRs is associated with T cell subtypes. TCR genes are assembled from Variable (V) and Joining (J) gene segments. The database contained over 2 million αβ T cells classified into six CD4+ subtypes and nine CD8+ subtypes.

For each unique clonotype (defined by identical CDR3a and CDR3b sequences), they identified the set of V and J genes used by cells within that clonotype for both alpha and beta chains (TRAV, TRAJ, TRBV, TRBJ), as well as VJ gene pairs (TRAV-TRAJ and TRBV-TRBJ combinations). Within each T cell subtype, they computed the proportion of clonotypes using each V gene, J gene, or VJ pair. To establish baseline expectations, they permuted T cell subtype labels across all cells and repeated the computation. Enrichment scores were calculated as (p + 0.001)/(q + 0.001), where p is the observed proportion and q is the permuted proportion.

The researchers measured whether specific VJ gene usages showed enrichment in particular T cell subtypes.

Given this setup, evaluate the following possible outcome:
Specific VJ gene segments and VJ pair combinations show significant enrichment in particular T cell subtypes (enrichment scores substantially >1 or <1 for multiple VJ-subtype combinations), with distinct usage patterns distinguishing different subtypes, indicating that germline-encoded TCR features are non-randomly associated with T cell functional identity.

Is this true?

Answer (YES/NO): NO